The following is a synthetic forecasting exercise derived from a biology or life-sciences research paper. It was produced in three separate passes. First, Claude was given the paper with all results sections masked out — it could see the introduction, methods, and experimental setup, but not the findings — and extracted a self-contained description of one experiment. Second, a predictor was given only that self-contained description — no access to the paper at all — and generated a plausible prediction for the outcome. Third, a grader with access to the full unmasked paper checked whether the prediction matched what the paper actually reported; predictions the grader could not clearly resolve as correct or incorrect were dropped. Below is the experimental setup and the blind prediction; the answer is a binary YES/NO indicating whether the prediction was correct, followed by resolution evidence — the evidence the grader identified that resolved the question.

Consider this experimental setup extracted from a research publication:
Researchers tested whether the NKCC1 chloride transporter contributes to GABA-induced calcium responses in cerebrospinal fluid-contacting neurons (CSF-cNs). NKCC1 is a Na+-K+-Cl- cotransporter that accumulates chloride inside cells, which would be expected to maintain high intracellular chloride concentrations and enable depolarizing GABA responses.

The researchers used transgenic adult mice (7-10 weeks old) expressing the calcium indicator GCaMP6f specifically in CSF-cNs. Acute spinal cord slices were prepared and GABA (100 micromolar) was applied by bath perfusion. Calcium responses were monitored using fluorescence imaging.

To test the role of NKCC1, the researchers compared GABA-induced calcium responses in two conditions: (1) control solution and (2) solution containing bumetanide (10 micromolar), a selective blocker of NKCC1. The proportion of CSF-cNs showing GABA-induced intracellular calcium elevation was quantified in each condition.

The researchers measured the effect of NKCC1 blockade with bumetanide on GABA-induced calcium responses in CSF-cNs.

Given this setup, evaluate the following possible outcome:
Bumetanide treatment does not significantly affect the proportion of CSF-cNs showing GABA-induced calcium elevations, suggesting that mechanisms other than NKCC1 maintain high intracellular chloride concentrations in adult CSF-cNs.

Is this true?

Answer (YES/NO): NO